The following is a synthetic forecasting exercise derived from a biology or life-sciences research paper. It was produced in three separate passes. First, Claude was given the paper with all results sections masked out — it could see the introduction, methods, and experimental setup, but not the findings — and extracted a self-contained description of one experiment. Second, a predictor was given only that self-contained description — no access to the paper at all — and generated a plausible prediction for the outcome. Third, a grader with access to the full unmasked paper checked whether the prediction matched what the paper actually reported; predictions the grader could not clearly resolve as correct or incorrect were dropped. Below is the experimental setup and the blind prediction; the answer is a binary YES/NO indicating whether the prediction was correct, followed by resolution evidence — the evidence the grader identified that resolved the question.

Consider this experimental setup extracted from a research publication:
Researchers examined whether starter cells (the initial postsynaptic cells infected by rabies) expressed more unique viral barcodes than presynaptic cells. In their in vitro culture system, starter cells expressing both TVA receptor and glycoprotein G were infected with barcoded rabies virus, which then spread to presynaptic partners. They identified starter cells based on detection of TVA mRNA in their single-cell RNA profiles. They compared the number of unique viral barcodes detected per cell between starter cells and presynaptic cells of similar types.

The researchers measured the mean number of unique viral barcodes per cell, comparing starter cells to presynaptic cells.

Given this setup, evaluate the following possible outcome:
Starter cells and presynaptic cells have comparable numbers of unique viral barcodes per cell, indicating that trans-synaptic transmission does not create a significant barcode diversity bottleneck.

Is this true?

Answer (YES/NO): NO